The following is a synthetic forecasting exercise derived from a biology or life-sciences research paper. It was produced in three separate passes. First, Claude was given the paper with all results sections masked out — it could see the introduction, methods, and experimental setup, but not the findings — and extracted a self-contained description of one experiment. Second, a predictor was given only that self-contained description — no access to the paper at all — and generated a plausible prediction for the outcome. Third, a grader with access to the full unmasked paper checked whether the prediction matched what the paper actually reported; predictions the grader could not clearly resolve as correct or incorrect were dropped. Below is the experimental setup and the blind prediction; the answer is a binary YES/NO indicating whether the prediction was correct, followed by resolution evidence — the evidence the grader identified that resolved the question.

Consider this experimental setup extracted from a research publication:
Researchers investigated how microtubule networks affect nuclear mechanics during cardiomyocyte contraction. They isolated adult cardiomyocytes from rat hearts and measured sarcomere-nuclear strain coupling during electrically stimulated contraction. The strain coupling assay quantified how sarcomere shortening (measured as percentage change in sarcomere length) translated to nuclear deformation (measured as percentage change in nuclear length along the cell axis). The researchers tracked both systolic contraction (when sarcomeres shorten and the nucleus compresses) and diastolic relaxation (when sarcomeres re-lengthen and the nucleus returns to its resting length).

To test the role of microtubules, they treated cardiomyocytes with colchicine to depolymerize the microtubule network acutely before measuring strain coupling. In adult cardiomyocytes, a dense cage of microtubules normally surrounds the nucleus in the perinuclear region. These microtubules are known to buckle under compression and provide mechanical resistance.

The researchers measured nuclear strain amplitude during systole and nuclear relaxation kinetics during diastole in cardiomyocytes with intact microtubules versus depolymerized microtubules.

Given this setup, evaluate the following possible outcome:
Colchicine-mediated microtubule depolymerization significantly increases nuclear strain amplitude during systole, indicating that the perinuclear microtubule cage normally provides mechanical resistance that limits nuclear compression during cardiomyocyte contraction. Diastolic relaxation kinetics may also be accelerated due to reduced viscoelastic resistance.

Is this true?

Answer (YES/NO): NO